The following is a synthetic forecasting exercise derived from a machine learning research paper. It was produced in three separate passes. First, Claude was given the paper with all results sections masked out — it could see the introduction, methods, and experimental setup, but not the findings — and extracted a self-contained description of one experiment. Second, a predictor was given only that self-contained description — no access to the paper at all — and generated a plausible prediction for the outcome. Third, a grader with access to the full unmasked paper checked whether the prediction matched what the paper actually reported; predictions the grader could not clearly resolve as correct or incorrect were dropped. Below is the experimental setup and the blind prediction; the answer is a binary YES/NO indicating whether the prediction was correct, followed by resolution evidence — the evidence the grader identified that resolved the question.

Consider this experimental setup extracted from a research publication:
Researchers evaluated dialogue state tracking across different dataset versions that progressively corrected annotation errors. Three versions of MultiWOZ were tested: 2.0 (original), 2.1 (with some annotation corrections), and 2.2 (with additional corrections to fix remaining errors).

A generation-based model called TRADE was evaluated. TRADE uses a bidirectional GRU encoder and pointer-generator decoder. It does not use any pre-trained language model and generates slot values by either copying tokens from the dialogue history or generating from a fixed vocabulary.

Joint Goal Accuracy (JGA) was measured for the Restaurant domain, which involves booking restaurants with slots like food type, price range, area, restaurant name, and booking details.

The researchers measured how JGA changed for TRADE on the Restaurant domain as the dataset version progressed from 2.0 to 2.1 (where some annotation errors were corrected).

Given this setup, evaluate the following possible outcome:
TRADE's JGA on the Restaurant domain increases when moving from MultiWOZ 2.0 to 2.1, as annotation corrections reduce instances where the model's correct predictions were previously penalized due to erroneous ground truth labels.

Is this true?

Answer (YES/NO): NO